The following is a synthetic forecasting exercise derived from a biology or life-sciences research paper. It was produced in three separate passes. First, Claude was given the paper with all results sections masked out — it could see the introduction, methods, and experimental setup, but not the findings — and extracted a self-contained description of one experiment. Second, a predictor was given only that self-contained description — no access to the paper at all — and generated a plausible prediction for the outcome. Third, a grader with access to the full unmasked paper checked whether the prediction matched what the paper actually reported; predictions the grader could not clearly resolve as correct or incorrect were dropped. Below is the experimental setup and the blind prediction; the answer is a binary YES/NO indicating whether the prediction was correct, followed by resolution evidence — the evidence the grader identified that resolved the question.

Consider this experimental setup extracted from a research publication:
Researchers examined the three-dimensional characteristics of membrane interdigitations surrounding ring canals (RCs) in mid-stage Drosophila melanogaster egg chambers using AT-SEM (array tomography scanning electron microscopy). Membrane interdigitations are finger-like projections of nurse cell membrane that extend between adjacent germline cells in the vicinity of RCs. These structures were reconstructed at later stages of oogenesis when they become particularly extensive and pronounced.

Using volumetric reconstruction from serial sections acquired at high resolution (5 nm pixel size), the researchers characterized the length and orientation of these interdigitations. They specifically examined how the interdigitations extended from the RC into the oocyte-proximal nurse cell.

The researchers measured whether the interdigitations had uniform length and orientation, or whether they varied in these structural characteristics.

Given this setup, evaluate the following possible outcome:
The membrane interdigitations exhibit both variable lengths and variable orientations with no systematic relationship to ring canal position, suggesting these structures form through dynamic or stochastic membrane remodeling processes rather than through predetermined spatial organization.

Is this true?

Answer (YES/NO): NO